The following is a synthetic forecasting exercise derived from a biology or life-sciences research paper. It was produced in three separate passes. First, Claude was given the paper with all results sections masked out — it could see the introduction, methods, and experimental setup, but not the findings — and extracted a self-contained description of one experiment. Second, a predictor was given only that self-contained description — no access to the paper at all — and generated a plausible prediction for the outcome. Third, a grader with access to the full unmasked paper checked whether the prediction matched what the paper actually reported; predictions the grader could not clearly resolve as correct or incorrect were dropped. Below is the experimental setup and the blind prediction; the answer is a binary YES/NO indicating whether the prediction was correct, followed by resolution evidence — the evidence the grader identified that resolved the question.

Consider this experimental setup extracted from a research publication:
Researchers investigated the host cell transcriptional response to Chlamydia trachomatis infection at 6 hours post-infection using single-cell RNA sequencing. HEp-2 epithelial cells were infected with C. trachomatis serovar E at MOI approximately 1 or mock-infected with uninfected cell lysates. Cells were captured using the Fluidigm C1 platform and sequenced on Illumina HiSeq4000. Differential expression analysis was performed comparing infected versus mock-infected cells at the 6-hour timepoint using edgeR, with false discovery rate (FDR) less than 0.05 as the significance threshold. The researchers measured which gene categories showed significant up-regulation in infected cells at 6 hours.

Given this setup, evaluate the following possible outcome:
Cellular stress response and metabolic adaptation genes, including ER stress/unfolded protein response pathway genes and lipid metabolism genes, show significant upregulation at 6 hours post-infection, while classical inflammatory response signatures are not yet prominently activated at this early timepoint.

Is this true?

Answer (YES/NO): NO